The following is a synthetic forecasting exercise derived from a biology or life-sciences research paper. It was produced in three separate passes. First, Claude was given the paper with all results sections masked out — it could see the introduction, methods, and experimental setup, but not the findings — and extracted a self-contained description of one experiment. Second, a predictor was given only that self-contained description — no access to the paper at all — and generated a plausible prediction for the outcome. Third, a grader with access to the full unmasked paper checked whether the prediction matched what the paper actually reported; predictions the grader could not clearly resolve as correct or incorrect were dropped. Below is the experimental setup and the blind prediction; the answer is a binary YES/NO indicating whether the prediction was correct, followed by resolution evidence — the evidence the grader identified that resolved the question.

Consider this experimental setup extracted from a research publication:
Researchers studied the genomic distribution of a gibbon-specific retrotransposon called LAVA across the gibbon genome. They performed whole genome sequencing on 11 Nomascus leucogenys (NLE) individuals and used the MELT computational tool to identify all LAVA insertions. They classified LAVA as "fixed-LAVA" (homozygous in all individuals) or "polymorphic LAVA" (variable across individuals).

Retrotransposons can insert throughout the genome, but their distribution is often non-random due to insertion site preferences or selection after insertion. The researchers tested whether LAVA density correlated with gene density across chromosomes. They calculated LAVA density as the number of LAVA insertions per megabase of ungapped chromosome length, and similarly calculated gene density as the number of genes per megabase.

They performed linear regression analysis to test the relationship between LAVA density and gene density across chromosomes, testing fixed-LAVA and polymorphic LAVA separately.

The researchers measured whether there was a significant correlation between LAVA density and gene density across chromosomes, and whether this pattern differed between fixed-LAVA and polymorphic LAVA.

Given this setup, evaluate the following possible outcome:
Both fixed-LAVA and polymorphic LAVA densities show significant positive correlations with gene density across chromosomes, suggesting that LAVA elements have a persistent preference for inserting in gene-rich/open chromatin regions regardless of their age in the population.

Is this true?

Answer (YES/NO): YES